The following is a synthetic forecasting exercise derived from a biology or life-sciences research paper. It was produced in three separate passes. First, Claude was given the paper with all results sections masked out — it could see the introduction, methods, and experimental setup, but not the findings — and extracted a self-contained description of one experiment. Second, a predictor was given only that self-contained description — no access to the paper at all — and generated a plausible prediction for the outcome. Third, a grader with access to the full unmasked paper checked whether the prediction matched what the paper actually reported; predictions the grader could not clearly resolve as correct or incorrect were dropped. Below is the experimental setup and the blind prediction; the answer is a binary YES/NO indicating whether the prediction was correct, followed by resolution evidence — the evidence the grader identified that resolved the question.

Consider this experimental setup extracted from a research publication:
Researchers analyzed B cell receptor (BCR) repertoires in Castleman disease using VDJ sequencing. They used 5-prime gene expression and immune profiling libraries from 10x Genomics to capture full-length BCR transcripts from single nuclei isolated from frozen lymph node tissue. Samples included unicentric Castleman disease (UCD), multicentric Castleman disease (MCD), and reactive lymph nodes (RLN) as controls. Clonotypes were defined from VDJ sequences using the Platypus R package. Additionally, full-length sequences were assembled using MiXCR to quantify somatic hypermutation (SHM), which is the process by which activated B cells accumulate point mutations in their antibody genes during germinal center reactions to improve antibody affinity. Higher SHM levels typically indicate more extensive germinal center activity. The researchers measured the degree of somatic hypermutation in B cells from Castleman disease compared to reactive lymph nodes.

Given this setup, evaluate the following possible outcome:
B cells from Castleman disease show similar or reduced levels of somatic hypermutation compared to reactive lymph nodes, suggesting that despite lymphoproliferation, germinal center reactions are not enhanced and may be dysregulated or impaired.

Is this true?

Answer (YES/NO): NO